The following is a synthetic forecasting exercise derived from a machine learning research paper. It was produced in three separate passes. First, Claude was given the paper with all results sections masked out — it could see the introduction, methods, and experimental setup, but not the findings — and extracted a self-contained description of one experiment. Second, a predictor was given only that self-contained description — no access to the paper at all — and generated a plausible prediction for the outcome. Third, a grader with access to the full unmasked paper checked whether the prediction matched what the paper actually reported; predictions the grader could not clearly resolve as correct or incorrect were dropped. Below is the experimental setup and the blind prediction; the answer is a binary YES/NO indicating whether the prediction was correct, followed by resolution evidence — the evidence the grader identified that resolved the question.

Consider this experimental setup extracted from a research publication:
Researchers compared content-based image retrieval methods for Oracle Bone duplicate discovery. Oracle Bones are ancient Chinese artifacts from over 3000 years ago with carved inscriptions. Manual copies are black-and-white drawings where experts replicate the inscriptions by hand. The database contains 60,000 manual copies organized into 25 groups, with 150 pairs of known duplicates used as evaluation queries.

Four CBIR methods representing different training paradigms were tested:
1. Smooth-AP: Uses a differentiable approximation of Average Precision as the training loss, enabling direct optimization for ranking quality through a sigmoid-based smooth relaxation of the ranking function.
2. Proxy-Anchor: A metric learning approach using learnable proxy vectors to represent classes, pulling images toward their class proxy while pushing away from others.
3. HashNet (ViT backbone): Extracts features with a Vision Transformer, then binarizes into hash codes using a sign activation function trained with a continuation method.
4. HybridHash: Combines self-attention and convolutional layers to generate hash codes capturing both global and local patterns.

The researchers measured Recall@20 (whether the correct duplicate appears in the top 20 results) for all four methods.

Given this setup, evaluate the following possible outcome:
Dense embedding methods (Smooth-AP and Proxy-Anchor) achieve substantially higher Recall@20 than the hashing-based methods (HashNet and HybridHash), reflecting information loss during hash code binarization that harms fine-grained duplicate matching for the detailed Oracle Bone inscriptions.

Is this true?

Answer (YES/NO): NO